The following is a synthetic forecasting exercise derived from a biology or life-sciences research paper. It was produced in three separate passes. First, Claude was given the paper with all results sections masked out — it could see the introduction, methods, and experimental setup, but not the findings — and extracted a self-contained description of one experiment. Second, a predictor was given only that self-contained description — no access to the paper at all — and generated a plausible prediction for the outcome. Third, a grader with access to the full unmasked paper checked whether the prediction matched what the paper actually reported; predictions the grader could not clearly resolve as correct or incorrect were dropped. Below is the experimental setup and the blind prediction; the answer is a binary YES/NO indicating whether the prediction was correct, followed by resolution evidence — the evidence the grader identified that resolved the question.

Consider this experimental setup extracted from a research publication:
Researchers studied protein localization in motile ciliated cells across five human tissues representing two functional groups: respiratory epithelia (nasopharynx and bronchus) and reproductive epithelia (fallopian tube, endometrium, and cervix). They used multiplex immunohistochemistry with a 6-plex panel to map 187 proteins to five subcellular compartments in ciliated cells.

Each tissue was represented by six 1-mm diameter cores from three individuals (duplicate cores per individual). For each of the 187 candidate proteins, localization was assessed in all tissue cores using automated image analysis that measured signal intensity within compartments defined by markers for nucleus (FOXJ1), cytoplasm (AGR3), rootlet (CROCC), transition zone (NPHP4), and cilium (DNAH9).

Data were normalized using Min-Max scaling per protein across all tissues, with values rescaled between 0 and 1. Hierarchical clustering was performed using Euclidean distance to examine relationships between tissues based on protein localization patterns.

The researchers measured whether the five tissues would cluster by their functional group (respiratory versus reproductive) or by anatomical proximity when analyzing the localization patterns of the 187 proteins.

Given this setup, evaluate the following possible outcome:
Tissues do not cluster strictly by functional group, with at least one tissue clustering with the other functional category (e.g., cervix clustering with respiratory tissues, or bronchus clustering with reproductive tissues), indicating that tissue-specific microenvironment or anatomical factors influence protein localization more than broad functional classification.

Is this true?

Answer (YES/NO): NO